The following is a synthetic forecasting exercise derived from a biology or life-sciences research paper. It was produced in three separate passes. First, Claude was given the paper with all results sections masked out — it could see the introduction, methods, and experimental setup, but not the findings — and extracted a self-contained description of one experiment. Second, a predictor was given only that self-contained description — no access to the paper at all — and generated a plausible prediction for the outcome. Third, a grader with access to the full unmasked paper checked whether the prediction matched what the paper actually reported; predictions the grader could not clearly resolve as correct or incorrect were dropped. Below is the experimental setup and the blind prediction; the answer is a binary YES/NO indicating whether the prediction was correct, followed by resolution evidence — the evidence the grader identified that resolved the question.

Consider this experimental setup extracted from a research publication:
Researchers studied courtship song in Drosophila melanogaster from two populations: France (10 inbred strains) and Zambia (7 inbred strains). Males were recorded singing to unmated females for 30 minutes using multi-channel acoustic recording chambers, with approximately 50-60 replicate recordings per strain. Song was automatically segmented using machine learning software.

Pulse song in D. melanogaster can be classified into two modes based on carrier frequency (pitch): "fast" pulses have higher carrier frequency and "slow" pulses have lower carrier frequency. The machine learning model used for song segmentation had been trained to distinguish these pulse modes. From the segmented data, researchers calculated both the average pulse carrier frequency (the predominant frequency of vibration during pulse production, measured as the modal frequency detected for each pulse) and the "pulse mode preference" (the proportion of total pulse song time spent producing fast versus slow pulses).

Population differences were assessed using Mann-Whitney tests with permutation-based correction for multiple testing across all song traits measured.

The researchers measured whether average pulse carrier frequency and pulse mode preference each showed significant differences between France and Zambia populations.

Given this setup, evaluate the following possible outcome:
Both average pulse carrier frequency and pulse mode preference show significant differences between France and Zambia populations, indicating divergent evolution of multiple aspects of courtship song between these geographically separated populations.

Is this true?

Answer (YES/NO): NO